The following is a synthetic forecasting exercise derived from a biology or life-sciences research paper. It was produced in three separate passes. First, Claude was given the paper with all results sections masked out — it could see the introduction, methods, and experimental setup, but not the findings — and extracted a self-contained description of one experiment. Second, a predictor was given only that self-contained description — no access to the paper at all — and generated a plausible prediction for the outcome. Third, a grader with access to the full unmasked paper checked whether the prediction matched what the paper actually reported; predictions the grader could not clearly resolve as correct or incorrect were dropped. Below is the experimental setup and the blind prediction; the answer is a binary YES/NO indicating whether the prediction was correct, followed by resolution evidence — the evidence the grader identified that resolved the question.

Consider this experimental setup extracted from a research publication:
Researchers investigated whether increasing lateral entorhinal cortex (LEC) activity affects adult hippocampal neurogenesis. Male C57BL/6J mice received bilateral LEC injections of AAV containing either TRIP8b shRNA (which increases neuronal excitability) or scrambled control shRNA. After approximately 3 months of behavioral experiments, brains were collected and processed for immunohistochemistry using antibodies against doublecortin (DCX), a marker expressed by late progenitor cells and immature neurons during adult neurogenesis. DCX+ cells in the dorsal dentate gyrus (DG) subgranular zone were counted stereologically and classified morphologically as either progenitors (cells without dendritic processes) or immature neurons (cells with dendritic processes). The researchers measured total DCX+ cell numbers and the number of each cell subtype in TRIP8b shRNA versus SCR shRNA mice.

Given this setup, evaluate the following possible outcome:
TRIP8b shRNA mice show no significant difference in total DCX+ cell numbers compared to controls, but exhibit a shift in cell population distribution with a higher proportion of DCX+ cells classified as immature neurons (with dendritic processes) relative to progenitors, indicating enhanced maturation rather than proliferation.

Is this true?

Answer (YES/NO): NO